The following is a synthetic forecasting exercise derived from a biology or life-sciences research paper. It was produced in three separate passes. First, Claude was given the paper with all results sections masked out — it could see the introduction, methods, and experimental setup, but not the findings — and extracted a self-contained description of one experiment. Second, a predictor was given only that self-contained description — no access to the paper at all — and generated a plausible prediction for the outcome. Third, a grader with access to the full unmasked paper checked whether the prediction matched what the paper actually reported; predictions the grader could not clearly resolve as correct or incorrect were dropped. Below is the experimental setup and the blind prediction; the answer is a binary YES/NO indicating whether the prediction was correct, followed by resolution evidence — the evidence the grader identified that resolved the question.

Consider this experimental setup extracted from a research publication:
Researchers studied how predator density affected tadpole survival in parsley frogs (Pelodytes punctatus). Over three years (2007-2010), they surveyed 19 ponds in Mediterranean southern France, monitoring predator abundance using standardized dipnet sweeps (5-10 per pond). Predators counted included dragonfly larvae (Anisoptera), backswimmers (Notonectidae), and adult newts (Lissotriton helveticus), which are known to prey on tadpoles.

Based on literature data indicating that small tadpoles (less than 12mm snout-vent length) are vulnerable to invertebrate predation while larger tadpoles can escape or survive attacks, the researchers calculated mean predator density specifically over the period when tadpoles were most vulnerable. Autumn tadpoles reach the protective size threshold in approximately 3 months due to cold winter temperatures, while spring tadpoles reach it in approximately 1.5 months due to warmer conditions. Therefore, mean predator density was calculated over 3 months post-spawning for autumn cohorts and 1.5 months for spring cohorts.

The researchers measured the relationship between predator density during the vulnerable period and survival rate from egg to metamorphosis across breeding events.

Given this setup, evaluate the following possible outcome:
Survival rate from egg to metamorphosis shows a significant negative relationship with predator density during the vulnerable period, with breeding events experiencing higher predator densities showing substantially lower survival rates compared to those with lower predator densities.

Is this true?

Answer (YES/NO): NO